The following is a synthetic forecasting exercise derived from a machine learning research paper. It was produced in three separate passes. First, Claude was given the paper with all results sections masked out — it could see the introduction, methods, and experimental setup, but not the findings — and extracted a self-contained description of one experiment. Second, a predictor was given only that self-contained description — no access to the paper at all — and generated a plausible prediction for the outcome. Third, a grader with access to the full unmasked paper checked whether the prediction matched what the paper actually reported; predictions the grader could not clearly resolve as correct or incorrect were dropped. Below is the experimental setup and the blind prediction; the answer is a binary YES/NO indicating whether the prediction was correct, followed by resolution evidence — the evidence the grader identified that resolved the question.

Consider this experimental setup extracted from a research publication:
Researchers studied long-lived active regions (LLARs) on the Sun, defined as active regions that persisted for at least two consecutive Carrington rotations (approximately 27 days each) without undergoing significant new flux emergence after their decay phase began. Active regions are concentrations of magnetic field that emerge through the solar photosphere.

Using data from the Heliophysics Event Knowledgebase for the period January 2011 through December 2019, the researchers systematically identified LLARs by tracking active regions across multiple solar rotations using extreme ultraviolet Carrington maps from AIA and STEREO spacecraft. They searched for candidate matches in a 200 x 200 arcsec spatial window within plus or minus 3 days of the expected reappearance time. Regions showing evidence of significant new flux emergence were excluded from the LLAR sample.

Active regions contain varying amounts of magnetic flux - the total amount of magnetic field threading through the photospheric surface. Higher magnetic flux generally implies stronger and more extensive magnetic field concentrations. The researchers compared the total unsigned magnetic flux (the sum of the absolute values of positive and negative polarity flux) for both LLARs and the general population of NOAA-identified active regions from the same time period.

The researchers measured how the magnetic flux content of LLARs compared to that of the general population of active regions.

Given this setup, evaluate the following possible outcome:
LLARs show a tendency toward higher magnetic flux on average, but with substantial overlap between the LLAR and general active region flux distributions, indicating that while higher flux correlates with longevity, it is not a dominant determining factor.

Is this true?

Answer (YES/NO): NO